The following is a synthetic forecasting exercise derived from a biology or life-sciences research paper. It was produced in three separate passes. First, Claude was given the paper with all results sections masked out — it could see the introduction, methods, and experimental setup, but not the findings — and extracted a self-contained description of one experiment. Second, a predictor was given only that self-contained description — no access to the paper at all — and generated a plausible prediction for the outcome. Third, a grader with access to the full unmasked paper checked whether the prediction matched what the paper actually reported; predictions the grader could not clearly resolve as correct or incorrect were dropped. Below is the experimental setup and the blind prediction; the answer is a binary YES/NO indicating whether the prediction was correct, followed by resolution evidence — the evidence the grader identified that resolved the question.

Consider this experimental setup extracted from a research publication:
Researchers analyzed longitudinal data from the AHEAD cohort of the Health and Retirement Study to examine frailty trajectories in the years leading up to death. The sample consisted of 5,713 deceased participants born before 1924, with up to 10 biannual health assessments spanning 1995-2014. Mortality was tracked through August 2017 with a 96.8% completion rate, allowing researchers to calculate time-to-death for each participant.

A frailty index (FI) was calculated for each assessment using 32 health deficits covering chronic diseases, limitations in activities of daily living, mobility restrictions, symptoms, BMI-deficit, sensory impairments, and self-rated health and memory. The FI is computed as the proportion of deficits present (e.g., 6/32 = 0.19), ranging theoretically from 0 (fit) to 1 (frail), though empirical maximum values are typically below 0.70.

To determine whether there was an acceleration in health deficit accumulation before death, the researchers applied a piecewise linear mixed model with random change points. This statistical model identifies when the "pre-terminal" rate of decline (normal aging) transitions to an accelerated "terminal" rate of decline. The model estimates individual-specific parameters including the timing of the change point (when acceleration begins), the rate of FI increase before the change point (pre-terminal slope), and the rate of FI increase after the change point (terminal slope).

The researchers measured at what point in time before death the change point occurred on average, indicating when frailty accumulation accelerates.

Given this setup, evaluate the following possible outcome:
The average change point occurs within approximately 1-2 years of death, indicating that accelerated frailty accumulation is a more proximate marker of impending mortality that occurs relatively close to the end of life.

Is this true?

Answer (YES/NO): NO